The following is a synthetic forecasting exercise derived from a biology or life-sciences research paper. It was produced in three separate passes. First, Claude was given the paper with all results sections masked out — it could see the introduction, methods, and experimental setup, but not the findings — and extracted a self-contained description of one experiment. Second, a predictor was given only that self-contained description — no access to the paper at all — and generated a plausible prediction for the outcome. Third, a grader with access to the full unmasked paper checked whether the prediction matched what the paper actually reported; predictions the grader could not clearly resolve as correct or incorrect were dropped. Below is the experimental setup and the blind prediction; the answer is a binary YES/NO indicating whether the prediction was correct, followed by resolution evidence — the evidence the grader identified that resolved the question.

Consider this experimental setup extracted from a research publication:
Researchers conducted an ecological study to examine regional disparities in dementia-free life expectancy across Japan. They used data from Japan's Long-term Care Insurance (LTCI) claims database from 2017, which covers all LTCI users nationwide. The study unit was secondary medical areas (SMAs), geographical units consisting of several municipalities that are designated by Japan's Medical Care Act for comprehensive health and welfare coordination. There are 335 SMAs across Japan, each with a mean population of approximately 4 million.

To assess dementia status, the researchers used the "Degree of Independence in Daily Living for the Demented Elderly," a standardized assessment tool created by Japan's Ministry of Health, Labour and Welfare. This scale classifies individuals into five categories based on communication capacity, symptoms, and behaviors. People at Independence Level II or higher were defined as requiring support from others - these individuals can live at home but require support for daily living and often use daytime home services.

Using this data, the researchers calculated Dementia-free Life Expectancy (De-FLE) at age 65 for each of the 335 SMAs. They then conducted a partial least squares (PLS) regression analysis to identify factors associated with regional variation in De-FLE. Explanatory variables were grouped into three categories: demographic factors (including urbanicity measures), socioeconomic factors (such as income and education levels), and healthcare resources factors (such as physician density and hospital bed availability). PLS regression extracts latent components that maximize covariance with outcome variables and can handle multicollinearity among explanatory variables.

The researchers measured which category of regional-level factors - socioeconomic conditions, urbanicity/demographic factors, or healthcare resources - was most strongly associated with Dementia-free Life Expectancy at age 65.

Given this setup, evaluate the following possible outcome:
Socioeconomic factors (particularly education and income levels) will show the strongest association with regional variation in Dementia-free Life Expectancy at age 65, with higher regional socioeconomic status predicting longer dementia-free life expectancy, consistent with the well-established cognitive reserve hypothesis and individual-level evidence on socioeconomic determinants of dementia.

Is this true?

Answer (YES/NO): NO